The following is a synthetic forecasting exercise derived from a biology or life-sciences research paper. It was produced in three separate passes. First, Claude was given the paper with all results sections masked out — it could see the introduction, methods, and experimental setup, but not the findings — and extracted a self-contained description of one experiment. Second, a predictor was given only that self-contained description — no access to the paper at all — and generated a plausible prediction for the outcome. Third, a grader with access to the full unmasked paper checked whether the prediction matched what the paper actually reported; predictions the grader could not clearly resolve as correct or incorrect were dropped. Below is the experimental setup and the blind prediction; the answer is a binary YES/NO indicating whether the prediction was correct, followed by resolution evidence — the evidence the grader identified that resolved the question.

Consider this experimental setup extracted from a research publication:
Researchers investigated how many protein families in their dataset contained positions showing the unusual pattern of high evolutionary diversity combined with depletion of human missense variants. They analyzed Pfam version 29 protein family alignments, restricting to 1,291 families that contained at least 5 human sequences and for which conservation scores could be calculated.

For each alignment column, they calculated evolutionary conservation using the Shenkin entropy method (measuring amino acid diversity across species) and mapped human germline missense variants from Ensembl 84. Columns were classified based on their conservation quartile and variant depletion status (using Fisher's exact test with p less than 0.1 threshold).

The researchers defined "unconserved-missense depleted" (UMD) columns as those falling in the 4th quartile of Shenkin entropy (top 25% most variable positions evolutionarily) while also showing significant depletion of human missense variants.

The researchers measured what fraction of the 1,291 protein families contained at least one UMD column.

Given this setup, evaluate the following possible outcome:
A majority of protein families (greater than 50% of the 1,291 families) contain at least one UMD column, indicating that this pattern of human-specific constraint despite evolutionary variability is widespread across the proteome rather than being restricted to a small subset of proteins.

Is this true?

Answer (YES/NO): NO